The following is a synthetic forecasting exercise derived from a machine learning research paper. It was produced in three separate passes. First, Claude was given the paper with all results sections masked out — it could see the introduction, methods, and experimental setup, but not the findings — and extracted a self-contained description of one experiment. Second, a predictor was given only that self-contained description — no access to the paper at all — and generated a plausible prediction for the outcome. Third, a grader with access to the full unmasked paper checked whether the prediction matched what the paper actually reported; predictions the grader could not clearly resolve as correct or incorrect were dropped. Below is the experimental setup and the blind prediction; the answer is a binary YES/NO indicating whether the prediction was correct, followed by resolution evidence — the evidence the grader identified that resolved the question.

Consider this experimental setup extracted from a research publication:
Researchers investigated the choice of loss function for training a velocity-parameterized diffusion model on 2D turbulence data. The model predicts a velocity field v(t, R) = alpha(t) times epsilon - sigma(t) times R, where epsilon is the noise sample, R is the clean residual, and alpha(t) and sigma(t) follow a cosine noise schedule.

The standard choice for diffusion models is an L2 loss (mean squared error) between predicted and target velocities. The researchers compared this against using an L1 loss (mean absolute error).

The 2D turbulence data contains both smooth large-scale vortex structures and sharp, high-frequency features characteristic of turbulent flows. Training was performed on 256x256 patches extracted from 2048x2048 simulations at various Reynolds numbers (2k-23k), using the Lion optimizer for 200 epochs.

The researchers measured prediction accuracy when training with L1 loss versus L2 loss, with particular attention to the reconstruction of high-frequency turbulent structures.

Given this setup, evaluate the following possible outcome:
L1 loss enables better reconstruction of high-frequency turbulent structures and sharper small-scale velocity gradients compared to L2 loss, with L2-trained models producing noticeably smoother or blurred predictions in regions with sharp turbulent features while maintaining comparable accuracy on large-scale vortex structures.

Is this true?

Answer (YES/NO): NO